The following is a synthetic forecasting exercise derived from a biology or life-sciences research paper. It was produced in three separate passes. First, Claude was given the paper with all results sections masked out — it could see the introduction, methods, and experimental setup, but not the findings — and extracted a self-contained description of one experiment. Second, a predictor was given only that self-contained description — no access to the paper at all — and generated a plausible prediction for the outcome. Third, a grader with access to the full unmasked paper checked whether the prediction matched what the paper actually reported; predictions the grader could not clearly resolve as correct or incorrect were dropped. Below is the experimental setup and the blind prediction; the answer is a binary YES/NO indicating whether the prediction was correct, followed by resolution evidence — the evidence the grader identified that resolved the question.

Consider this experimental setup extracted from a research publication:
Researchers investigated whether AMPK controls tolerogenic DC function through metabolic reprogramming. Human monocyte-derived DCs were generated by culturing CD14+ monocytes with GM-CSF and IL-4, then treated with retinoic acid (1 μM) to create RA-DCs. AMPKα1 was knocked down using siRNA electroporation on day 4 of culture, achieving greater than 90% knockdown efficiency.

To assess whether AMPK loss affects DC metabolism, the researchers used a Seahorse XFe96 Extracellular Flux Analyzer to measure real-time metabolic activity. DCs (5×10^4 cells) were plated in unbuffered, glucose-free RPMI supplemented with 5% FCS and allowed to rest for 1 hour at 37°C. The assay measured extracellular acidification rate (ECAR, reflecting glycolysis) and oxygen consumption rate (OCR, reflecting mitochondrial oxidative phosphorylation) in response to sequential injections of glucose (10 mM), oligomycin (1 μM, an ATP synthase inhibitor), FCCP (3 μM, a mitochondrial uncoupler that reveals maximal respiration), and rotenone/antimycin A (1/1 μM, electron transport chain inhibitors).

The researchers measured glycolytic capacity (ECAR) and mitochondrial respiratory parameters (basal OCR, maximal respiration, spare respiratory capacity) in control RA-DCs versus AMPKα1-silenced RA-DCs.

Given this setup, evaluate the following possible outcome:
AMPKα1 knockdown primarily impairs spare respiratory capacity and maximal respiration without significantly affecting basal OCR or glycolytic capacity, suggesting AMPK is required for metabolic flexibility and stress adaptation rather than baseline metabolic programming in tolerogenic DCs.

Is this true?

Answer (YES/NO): NO